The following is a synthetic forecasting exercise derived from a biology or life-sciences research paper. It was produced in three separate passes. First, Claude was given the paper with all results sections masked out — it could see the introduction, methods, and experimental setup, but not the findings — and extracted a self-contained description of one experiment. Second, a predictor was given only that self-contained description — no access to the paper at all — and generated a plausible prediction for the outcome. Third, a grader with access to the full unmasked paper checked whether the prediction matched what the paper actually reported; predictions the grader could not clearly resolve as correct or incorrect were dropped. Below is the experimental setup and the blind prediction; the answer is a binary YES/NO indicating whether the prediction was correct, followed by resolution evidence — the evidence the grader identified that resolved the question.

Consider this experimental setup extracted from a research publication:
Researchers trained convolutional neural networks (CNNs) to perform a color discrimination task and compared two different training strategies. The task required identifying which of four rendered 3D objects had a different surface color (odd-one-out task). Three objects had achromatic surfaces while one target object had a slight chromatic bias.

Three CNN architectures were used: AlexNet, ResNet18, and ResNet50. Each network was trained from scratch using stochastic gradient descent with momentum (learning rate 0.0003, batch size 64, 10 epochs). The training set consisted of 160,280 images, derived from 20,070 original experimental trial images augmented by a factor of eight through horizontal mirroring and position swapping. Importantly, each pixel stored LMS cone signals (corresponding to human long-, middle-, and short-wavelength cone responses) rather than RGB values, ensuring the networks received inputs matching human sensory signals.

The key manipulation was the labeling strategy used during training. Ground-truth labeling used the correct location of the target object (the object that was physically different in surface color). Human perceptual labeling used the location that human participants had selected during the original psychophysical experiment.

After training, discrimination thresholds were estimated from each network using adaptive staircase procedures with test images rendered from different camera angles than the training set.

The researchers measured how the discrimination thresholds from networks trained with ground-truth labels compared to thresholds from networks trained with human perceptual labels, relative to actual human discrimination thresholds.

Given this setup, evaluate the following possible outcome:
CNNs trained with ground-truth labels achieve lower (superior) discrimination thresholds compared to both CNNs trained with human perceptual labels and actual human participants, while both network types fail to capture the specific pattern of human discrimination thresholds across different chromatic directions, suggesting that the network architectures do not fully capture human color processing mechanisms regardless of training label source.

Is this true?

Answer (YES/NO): NO